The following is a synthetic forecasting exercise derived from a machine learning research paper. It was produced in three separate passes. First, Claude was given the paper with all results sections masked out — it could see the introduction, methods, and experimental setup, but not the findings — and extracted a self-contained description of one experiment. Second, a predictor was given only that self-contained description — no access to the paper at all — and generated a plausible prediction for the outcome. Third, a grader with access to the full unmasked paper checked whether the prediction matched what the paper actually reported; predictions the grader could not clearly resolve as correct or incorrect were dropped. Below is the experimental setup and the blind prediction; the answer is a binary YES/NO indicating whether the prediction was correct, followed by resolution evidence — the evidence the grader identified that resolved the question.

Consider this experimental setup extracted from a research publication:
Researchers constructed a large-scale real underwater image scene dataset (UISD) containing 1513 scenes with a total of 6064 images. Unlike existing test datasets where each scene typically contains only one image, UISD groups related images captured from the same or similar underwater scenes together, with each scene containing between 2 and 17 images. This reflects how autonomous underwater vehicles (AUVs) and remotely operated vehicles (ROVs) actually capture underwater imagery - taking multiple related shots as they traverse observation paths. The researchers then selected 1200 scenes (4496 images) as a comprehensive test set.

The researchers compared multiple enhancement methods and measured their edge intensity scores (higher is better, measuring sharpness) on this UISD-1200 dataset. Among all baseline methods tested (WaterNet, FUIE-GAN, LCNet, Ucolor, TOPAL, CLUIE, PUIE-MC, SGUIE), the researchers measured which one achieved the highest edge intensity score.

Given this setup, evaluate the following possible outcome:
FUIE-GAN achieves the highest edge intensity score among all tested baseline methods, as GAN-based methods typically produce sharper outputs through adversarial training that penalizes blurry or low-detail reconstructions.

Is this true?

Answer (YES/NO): NO